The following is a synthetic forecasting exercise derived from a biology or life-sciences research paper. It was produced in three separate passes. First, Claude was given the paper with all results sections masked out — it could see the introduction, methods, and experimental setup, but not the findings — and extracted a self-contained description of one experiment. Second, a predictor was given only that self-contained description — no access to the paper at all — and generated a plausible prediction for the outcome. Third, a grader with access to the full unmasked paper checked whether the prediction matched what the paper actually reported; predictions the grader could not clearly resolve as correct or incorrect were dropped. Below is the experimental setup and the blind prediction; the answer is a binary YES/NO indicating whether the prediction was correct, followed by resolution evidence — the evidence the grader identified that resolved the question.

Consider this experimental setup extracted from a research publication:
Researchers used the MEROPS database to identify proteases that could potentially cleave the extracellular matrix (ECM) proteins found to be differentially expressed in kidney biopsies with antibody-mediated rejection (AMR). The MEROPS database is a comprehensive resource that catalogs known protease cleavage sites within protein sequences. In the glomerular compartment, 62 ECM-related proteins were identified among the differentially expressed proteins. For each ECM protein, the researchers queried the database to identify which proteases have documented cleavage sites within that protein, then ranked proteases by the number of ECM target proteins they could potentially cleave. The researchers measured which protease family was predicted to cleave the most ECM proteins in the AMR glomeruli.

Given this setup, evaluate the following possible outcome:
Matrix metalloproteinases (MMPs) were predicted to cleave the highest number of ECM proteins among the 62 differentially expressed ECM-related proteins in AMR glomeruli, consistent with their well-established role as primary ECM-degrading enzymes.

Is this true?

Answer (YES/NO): NO